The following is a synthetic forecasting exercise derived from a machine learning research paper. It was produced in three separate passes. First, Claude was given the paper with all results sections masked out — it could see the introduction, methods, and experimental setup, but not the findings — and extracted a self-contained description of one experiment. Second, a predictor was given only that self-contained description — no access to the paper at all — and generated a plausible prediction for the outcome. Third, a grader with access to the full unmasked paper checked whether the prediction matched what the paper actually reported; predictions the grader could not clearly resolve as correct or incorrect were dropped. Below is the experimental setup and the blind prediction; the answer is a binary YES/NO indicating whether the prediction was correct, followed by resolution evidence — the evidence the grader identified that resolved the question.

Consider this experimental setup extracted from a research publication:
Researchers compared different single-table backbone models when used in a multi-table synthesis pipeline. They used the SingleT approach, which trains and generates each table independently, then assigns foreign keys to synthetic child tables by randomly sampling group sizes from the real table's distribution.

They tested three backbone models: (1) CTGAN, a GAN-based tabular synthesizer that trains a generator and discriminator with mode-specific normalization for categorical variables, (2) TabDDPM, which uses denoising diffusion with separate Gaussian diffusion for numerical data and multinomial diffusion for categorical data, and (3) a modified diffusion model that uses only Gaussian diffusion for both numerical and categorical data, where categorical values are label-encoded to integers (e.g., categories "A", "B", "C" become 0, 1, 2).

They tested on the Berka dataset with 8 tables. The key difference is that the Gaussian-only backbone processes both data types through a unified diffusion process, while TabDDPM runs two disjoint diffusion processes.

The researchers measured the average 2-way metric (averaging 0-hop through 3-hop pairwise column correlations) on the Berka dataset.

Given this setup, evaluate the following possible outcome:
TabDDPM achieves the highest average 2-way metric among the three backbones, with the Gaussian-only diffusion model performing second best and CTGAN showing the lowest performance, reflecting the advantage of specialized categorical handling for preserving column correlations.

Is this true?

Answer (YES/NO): NO